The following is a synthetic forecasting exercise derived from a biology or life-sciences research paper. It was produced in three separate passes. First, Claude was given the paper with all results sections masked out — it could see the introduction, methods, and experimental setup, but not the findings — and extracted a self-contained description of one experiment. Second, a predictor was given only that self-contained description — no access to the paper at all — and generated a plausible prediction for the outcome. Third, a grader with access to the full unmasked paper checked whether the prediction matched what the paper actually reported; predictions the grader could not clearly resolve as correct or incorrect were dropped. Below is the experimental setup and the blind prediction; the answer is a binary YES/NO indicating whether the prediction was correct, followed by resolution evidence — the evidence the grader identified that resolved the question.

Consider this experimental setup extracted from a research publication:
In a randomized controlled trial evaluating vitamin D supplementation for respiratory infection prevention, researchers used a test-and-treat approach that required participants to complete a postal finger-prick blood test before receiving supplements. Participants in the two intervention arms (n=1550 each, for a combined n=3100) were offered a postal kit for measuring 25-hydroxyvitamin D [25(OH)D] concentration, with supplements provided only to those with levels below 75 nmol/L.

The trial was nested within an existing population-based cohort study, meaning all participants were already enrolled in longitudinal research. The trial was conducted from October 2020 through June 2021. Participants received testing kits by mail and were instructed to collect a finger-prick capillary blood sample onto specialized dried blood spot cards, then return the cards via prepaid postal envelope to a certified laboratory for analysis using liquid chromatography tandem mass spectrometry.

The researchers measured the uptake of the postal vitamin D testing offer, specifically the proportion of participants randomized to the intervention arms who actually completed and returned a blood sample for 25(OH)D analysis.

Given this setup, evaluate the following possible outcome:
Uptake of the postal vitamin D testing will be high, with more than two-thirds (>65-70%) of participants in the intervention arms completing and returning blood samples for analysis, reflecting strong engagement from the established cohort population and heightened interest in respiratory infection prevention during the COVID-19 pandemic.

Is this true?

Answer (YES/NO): YES